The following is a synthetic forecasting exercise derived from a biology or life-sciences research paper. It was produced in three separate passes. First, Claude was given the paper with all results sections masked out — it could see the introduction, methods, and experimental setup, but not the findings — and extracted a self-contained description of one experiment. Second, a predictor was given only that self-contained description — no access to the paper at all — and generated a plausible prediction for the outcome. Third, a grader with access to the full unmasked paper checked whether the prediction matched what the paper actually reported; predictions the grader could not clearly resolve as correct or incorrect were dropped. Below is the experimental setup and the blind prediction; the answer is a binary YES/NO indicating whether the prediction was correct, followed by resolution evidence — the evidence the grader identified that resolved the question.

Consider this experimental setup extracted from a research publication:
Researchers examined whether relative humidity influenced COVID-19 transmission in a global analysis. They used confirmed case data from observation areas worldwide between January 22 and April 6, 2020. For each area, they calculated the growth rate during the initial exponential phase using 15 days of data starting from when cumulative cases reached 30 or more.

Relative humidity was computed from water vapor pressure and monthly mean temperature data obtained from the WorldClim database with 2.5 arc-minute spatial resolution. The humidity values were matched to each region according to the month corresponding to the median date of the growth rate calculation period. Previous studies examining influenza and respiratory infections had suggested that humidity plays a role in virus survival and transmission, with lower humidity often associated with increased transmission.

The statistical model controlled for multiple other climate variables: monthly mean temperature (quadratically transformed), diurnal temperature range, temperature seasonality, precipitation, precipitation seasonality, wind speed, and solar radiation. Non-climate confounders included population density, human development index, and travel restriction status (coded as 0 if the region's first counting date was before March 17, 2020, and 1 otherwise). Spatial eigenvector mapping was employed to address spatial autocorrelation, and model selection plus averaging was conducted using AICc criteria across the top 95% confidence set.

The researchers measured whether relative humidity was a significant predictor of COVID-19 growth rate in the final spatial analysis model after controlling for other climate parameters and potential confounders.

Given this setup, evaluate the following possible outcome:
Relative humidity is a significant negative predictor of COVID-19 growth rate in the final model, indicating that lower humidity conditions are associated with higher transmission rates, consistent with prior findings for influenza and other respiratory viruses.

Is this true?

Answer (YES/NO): NO